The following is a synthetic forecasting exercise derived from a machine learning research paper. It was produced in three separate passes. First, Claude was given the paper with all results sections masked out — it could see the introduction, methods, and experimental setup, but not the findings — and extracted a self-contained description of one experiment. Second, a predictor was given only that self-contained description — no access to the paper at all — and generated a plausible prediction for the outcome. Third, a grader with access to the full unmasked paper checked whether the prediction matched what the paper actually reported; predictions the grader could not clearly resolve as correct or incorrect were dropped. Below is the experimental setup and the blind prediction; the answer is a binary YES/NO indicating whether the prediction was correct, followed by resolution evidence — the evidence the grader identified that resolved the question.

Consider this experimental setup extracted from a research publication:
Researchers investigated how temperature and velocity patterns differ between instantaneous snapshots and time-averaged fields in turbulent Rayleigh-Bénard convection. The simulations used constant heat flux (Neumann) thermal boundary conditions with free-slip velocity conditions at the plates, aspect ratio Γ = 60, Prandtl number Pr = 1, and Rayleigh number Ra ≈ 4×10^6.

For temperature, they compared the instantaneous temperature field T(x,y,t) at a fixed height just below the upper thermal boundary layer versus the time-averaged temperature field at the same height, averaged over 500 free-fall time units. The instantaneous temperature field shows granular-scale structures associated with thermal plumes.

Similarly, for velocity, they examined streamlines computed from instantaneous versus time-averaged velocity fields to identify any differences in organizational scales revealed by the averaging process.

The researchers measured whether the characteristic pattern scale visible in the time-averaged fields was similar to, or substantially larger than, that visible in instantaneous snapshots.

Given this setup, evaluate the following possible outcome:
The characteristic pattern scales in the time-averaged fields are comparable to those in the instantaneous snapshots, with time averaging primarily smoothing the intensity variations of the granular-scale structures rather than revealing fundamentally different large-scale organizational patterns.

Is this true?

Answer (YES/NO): NO